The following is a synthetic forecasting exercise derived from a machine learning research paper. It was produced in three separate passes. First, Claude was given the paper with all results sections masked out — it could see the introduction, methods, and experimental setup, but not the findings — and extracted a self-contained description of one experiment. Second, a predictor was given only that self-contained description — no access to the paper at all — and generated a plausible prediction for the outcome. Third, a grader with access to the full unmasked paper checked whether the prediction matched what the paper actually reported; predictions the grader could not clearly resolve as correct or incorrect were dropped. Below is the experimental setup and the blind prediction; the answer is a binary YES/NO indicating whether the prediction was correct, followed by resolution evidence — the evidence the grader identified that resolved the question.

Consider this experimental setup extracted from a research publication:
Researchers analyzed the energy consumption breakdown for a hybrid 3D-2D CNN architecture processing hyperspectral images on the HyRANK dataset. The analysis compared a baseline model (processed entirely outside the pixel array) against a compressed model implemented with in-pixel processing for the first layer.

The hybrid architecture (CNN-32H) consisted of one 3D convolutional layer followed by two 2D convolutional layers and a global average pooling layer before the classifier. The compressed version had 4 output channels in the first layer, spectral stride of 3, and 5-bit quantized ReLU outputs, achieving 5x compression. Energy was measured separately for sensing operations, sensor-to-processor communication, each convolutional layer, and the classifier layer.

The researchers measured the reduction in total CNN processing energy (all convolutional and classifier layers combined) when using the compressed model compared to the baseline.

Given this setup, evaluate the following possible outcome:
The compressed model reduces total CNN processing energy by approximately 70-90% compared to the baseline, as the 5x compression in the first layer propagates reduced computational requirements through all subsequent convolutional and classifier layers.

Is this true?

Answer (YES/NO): YES